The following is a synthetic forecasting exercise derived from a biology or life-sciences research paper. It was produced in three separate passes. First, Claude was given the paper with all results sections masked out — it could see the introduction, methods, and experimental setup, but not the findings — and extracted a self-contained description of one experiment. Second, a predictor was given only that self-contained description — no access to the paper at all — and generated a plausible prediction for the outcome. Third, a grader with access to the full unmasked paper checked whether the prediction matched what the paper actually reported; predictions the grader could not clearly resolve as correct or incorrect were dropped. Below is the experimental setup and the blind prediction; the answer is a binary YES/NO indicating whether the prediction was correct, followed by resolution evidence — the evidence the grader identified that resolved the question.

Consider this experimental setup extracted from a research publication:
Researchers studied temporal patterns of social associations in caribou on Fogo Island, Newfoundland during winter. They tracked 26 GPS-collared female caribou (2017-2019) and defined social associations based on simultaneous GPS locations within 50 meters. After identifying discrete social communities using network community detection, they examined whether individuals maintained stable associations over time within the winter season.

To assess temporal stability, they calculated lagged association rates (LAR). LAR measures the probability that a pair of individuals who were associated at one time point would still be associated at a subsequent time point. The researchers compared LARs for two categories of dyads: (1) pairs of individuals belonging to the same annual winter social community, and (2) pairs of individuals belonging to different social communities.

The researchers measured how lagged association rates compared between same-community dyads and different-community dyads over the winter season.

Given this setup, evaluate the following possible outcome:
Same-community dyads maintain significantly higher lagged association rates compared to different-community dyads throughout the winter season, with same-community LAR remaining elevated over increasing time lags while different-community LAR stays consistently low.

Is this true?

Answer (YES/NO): YES